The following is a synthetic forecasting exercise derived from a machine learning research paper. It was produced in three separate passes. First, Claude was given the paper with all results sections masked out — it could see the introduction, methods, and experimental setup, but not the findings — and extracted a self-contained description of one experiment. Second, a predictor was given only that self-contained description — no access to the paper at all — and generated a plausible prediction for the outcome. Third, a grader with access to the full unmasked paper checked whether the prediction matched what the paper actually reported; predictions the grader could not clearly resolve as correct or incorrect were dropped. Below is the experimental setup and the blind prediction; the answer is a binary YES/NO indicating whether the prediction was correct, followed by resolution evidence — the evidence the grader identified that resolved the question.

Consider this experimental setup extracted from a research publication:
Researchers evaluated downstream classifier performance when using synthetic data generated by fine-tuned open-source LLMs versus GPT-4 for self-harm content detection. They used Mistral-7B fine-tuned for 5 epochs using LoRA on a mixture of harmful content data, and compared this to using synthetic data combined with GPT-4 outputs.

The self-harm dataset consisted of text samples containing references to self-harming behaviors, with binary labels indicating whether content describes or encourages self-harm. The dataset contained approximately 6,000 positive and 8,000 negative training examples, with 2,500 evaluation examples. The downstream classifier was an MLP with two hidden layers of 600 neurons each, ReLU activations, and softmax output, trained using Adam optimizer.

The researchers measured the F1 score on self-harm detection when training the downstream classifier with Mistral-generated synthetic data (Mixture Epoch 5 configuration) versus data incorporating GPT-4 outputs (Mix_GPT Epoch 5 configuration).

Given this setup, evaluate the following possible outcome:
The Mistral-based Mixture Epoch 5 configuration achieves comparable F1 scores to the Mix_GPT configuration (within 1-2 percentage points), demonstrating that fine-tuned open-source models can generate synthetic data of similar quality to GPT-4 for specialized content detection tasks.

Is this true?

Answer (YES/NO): NO